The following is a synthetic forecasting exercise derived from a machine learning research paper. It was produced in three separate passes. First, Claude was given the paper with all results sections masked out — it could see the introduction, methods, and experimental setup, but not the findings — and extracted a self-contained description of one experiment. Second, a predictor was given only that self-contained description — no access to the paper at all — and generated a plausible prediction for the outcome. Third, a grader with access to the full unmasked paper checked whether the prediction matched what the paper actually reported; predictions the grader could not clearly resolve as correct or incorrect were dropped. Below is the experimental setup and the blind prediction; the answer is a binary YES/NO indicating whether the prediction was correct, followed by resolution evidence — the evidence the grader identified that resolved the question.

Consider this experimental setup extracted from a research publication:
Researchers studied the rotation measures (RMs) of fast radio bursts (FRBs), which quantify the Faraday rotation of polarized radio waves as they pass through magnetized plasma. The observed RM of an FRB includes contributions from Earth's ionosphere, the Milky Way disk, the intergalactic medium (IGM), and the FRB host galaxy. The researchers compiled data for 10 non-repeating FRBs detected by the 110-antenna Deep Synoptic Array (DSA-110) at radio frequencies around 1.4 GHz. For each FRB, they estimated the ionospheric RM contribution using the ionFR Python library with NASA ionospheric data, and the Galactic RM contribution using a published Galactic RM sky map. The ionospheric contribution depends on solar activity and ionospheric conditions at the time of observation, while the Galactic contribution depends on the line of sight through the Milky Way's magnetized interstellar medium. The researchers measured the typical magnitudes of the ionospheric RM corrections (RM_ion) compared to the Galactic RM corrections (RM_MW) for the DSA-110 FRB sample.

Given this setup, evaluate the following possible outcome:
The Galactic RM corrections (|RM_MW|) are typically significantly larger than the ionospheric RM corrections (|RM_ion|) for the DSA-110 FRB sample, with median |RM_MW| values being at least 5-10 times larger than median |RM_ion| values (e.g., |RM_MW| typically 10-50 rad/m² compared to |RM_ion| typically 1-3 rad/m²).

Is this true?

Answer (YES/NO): NO